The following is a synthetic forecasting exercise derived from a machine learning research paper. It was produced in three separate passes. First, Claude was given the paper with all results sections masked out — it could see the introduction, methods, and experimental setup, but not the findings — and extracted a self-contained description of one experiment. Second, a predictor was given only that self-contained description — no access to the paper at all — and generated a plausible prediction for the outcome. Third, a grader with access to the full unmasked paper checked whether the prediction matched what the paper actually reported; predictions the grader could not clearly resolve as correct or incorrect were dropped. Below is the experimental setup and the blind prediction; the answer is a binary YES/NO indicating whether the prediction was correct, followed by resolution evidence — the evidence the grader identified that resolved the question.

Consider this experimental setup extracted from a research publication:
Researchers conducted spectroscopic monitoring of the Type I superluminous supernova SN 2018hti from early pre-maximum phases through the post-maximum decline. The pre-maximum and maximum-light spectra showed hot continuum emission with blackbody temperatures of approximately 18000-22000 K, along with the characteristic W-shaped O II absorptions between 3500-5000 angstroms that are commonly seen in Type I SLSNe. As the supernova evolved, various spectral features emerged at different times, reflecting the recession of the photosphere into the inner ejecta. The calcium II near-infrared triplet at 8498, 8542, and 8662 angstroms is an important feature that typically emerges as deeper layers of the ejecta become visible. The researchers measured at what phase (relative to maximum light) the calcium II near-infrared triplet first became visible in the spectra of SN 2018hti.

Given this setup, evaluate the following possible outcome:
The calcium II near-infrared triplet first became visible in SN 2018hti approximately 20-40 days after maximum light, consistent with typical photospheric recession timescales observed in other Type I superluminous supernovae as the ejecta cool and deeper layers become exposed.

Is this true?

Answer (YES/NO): NO